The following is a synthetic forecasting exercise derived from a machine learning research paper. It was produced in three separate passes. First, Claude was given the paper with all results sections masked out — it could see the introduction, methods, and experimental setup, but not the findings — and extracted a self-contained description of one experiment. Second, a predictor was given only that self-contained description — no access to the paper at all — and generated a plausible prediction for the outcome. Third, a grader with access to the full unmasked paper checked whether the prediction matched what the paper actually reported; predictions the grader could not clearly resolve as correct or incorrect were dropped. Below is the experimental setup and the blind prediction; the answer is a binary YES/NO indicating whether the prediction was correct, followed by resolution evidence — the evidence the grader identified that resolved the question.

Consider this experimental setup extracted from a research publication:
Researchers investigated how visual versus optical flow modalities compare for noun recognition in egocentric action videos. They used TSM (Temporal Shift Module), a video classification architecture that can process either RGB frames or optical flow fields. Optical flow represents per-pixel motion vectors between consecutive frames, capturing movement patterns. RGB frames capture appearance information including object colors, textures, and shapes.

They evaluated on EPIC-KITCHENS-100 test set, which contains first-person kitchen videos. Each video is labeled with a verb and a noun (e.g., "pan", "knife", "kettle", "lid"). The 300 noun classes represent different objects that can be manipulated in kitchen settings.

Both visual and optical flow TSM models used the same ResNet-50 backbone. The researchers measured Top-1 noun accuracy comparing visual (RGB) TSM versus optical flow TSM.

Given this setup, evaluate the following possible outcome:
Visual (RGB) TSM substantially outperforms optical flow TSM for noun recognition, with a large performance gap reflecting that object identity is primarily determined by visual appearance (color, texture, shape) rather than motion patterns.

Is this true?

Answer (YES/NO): YES